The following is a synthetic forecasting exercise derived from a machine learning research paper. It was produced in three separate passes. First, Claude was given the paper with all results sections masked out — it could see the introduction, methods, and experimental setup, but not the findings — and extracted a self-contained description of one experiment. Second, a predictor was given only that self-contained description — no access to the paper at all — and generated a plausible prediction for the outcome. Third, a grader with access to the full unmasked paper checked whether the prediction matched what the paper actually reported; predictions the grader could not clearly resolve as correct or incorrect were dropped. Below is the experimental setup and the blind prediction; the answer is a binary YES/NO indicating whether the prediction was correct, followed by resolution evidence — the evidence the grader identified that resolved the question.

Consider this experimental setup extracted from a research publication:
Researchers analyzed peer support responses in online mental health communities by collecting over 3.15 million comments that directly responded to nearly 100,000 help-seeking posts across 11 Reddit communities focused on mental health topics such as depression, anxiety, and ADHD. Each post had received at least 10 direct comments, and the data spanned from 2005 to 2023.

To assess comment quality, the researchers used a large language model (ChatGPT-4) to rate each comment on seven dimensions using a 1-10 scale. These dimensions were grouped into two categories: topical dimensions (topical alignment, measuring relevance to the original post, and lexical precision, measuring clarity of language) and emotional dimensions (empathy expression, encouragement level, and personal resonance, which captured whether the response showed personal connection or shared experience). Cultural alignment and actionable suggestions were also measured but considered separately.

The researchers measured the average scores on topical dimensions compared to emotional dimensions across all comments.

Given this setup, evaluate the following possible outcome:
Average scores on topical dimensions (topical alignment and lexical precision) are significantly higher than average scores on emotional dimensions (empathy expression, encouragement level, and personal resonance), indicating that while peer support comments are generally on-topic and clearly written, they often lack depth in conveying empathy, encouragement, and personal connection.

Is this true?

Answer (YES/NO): YES